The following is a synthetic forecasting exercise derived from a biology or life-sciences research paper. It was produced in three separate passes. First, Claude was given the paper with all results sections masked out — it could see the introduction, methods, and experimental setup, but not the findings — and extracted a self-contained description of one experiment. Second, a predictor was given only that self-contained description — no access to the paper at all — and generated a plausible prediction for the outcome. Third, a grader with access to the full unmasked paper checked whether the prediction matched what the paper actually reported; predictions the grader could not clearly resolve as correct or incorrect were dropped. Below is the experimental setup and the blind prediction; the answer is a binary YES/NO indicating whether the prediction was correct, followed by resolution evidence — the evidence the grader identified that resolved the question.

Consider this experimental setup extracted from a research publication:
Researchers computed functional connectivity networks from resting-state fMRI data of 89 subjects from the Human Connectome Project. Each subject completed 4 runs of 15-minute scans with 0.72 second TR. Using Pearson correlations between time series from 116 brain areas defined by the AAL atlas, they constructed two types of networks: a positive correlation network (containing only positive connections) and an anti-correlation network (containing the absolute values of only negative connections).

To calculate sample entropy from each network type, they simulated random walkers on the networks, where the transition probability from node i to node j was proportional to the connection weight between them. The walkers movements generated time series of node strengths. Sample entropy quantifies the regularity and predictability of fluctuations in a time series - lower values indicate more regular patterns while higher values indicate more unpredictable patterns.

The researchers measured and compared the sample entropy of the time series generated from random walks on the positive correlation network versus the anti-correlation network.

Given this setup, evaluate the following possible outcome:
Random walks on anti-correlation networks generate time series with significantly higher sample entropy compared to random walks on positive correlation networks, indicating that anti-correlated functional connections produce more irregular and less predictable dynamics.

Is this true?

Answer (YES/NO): NO